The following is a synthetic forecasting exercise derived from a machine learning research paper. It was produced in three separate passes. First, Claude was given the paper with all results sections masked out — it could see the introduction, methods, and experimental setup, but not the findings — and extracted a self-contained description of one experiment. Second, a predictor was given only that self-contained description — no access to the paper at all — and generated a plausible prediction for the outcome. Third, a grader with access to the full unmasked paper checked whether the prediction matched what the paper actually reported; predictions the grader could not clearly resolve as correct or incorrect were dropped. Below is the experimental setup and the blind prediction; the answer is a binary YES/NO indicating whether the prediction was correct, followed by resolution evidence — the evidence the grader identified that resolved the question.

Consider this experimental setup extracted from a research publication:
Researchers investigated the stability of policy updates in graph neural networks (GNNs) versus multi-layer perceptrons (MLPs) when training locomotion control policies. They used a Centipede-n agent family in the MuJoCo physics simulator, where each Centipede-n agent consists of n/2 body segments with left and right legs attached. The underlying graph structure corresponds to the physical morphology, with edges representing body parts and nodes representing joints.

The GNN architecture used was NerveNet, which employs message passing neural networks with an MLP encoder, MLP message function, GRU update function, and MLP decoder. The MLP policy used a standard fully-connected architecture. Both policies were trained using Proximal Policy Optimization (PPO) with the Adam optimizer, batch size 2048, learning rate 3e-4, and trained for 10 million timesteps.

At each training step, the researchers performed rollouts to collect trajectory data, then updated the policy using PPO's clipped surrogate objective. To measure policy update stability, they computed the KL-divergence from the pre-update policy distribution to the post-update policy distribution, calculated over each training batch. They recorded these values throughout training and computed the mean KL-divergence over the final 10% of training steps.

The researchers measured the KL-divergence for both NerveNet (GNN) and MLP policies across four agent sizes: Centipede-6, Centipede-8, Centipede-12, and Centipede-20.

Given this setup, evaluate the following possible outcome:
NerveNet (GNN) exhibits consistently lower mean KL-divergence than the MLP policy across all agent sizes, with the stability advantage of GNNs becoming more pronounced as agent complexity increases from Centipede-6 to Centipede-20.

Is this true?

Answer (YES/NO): NO